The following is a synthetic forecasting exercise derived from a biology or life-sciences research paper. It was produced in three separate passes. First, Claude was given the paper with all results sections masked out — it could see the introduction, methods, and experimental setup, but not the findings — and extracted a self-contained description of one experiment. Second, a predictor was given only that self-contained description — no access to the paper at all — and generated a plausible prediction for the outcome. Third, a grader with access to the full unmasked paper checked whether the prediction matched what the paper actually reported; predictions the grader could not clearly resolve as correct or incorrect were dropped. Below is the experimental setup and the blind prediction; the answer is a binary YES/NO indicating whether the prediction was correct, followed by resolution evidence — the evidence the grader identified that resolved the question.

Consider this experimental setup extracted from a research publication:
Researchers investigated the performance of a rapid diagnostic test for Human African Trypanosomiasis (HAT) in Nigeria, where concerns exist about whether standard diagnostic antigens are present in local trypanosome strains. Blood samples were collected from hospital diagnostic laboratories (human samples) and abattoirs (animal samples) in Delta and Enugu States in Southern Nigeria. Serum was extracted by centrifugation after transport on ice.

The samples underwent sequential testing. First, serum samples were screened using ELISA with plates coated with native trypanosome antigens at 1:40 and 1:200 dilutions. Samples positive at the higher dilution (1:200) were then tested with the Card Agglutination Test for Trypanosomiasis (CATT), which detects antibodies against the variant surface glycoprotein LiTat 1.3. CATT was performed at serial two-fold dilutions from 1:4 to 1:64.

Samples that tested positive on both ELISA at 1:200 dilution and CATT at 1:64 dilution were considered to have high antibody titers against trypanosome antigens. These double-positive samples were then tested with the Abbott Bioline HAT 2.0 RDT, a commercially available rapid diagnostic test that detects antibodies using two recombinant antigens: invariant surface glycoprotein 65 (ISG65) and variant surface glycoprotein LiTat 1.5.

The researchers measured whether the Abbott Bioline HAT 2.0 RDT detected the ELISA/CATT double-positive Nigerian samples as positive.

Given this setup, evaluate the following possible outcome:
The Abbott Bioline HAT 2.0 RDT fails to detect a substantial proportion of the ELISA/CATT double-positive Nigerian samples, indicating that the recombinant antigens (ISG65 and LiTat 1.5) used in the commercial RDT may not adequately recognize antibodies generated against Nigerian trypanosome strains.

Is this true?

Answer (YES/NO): YES